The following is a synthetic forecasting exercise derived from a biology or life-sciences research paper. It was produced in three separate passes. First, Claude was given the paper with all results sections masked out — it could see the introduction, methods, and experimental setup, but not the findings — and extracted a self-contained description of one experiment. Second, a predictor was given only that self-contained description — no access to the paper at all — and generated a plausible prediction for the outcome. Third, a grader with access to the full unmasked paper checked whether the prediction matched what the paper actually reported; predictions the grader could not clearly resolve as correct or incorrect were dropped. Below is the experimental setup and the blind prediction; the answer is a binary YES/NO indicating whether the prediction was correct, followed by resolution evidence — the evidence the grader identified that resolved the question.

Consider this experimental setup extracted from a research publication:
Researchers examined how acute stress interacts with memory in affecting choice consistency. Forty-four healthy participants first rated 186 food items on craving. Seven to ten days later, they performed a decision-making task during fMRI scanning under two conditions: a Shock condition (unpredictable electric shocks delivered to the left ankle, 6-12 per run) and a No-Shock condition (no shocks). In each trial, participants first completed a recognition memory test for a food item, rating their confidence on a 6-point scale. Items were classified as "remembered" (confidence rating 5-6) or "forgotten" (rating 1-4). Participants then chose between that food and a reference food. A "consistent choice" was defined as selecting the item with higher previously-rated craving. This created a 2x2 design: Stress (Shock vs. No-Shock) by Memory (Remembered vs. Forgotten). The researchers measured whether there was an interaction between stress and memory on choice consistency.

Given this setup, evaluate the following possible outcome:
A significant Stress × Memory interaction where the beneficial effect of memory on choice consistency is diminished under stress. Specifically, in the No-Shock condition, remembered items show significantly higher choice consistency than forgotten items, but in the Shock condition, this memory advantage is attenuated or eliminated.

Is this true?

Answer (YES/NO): NO